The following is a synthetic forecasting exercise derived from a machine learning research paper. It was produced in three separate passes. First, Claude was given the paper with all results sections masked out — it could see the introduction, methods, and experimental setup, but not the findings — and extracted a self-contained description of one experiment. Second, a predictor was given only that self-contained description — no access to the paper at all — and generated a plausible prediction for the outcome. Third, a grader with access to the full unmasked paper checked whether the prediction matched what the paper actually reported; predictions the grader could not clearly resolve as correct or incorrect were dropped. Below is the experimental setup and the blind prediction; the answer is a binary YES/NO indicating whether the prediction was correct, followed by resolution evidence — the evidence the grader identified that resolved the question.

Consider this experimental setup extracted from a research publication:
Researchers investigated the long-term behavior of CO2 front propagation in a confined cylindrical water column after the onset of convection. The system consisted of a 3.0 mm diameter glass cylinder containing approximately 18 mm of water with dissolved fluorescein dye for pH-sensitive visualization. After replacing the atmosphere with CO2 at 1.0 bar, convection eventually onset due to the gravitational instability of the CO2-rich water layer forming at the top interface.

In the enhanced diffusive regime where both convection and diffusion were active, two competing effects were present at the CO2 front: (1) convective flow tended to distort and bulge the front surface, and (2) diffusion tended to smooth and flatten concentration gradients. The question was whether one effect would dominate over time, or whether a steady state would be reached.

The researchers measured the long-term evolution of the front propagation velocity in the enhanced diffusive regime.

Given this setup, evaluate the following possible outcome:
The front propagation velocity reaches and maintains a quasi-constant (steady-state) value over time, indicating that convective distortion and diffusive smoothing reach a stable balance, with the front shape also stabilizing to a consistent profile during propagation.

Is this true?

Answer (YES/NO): YES